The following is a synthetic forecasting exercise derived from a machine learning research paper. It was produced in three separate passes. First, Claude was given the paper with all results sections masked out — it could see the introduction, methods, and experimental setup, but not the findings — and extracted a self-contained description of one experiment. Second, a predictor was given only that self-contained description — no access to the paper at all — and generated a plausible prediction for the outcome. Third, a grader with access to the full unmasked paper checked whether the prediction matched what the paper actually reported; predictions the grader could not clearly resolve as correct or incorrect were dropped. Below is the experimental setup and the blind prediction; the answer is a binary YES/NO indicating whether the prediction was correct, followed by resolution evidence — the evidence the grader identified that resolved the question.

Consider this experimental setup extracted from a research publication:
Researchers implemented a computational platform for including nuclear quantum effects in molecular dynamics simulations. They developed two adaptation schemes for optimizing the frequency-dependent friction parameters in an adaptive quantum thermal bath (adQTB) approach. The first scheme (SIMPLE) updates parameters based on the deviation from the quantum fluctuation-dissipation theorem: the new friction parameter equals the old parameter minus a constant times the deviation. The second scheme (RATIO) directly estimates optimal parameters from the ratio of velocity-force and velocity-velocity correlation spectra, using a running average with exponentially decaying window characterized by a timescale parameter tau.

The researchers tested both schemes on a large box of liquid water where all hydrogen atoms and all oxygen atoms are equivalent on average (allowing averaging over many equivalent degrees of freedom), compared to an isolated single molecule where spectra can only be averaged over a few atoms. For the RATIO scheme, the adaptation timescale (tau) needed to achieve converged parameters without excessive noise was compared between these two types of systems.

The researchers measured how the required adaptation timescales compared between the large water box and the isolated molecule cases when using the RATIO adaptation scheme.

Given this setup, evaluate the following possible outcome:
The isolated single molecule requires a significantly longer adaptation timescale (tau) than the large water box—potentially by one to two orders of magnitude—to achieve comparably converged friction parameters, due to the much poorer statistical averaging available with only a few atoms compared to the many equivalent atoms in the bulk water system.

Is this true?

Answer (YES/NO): YES